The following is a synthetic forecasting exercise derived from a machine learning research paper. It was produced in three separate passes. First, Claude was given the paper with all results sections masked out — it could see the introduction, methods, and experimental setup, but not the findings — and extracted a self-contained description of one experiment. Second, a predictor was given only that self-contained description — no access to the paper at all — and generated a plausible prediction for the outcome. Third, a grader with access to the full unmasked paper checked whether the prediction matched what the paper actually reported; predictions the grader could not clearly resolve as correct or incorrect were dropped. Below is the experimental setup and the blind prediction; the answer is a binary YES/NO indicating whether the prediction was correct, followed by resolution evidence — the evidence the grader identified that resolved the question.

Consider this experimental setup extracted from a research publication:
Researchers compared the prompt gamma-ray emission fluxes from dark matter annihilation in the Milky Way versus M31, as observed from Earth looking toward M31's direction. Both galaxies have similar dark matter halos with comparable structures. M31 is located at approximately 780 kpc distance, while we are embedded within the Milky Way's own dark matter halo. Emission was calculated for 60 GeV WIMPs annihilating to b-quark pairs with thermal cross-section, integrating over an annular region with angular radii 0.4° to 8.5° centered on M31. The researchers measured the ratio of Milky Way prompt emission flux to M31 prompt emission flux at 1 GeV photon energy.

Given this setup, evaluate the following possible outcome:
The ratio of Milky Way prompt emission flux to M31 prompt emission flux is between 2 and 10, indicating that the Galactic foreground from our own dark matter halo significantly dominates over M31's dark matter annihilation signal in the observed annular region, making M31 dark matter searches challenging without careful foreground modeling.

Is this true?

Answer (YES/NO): YES